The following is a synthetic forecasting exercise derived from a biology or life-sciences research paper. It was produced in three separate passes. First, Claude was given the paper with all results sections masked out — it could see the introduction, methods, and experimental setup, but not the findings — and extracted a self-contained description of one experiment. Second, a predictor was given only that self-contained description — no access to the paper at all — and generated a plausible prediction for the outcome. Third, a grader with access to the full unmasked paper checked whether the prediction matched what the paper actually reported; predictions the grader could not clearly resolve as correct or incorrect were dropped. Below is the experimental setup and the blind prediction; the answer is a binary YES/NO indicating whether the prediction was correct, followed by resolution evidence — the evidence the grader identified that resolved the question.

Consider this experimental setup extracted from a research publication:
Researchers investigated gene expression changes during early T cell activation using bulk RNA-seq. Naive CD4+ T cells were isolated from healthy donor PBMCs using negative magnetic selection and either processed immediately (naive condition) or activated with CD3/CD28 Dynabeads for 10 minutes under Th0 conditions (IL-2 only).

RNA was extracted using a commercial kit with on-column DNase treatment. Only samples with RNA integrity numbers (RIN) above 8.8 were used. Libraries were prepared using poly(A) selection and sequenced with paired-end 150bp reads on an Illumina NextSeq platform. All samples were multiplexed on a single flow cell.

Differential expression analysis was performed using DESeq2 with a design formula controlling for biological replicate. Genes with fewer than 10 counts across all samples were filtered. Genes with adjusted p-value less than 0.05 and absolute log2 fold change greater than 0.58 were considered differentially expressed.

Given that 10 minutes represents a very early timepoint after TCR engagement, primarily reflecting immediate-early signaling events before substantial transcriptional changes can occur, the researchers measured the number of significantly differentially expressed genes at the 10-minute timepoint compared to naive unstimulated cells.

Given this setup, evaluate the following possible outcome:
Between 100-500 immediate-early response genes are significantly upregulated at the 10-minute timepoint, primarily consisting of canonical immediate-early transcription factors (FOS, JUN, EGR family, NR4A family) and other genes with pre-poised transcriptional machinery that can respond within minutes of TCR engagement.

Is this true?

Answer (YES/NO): NO